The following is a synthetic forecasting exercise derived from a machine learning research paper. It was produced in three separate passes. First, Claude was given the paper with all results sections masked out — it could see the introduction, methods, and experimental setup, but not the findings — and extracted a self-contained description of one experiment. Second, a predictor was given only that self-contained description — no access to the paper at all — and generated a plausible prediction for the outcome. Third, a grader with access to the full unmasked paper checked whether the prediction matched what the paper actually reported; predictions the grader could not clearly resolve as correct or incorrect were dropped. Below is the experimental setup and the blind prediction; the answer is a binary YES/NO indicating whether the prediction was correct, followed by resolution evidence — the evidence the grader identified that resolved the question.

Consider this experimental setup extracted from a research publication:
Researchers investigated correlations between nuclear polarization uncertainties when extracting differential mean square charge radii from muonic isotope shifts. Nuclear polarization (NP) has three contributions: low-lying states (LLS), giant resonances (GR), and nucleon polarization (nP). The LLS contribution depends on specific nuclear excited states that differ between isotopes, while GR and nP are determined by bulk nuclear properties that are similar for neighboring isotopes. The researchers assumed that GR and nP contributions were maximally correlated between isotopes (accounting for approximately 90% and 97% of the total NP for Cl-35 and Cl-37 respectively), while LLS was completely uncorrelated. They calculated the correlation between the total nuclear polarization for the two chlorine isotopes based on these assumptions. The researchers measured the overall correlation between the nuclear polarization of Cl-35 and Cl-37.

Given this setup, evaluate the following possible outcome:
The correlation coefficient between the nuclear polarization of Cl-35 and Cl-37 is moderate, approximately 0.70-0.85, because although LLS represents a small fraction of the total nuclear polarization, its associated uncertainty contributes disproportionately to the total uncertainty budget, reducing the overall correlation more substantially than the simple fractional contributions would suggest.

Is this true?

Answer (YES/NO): NO